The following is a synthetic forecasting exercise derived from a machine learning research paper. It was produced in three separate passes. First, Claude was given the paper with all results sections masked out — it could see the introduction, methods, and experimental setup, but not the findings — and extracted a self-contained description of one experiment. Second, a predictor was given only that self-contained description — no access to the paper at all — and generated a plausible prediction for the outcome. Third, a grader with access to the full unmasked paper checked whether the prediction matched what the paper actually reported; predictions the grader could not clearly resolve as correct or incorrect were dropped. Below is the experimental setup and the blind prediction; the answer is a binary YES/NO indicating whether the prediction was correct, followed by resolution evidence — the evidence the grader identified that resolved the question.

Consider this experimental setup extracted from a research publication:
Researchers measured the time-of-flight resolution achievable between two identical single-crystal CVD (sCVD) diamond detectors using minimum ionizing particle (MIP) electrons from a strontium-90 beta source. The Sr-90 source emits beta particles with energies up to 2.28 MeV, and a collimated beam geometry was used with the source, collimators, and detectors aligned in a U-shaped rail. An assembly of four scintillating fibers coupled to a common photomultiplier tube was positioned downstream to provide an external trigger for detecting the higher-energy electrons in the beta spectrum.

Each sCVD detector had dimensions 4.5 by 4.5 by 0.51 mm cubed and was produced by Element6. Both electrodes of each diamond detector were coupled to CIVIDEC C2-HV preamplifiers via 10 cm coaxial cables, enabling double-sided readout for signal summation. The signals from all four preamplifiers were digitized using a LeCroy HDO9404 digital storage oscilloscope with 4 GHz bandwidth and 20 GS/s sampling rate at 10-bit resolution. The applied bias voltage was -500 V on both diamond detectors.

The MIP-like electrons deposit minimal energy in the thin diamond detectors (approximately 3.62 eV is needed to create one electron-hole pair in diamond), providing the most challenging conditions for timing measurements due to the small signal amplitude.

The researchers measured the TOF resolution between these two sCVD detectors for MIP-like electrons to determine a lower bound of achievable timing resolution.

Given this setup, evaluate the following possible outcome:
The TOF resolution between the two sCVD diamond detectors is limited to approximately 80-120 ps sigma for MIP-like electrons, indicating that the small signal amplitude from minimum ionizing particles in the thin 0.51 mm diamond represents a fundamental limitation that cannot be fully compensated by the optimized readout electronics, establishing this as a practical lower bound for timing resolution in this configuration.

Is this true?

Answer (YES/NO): NO